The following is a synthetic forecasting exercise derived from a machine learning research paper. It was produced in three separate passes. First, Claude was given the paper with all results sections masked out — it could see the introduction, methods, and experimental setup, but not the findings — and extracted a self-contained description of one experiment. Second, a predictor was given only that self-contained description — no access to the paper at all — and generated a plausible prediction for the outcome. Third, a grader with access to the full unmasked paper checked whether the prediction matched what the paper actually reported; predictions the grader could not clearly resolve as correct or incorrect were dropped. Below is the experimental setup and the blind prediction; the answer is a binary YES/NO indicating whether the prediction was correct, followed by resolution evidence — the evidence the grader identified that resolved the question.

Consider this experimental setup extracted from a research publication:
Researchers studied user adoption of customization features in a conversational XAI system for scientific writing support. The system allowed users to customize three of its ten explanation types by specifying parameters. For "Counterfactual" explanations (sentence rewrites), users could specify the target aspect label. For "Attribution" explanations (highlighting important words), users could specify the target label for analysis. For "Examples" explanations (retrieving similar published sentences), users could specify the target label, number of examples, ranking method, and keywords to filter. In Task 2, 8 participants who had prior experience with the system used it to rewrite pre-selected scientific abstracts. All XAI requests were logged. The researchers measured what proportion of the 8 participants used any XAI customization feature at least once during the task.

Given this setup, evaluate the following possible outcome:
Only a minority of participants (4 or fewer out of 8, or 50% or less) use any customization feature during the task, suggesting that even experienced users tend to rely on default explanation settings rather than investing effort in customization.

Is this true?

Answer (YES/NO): NO